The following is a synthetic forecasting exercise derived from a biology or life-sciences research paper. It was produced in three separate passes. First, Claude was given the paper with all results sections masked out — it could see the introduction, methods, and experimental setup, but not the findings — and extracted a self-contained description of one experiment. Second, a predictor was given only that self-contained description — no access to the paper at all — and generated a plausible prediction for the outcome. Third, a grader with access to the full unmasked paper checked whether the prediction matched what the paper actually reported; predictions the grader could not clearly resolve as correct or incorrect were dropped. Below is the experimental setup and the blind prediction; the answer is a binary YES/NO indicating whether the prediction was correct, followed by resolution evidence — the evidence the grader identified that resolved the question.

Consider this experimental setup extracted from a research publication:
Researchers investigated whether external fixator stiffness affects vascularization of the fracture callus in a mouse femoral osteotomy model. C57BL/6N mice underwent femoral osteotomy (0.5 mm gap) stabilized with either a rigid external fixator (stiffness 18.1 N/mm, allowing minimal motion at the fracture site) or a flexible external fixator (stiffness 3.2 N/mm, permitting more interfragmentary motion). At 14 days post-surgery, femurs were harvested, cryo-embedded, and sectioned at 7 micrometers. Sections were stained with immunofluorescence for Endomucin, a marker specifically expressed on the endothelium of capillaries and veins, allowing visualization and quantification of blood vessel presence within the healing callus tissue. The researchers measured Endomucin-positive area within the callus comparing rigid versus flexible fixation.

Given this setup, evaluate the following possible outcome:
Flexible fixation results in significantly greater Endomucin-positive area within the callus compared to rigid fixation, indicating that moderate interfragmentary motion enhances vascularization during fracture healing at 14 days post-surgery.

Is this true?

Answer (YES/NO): NO